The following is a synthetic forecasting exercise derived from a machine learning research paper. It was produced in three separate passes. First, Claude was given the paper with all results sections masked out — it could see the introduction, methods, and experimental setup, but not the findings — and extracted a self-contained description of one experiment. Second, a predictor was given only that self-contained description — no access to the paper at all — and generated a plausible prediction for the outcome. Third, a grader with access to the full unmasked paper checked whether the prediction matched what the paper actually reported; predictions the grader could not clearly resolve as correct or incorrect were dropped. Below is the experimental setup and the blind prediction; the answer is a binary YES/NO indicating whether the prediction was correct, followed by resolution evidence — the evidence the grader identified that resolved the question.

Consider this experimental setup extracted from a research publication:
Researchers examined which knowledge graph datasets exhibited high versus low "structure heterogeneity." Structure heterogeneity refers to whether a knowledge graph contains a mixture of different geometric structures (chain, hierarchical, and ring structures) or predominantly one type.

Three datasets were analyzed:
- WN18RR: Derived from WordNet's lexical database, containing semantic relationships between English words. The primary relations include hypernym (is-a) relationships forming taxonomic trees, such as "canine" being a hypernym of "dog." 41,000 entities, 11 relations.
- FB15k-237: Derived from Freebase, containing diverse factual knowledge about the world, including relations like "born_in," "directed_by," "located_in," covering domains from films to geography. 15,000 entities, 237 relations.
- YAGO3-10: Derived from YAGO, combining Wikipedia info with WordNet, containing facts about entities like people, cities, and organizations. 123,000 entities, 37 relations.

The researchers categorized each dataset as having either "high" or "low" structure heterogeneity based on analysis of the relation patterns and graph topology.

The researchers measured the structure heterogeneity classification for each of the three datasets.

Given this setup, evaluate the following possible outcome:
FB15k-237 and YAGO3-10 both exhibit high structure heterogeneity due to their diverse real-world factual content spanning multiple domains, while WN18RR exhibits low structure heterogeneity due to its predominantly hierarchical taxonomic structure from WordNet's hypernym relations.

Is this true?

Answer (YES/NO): NO